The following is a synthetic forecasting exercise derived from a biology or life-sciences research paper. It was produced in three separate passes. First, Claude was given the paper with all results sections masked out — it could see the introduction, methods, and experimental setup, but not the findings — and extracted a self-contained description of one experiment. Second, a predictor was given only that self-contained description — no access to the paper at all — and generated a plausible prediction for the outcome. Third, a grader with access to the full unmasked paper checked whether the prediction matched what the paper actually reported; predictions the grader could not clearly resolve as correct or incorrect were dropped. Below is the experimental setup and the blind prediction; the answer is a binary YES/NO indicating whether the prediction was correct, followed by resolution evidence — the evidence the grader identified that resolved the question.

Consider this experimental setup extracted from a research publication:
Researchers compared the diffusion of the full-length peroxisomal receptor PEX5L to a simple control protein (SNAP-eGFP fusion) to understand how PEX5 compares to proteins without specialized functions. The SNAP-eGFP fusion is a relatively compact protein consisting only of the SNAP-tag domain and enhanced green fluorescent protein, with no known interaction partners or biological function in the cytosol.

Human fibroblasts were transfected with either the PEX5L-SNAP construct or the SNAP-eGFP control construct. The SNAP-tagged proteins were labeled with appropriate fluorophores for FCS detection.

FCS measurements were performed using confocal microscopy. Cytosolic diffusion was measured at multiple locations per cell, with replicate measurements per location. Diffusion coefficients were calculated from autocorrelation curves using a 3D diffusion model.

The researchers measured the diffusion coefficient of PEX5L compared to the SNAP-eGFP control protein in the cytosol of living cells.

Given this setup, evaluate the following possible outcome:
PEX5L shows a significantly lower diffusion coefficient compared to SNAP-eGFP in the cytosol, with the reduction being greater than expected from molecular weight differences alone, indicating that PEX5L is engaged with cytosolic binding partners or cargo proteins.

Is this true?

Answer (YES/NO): YES